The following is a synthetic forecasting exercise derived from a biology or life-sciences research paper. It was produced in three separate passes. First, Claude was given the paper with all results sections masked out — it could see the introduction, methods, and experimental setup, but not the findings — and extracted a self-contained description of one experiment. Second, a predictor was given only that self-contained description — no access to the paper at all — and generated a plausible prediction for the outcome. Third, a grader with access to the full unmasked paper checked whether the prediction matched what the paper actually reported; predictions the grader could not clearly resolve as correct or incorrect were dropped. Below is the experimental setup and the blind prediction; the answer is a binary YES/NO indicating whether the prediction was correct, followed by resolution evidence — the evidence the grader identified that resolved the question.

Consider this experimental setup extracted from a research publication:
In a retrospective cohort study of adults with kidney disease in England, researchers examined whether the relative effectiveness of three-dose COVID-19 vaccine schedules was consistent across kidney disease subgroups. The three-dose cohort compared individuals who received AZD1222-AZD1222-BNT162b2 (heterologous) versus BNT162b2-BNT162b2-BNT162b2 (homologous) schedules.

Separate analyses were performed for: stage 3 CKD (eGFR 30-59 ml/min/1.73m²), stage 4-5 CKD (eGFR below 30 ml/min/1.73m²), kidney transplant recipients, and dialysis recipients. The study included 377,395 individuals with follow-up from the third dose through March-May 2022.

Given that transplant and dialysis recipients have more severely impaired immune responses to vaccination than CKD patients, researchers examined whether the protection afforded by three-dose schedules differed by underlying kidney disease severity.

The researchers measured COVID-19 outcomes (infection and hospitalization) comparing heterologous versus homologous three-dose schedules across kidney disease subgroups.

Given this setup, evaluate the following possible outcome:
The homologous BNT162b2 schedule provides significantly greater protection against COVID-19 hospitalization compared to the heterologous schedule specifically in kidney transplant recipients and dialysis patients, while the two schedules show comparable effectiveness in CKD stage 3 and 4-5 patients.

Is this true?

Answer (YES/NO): NO